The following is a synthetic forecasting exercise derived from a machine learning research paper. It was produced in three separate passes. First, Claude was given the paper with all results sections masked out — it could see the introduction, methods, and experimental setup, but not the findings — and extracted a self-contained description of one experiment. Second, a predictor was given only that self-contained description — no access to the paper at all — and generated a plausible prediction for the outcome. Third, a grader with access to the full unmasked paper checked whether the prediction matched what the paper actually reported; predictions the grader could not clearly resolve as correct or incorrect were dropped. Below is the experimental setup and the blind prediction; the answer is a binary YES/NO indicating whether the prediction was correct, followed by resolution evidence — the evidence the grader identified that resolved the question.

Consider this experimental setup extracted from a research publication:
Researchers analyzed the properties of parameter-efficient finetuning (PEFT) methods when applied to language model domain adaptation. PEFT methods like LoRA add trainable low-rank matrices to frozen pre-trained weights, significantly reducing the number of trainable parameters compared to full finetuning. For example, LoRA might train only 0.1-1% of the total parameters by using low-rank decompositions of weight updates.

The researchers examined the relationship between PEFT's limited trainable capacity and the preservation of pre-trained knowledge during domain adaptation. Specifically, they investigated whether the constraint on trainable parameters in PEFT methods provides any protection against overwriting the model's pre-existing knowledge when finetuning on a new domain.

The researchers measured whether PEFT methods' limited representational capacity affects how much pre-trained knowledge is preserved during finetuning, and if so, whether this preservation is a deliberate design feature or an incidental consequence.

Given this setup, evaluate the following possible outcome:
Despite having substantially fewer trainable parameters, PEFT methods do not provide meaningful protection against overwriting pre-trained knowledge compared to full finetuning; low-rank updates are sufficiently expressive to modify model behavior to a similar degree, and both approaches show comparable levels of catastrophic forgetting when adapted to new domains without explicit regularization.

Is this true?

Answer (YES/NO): NO